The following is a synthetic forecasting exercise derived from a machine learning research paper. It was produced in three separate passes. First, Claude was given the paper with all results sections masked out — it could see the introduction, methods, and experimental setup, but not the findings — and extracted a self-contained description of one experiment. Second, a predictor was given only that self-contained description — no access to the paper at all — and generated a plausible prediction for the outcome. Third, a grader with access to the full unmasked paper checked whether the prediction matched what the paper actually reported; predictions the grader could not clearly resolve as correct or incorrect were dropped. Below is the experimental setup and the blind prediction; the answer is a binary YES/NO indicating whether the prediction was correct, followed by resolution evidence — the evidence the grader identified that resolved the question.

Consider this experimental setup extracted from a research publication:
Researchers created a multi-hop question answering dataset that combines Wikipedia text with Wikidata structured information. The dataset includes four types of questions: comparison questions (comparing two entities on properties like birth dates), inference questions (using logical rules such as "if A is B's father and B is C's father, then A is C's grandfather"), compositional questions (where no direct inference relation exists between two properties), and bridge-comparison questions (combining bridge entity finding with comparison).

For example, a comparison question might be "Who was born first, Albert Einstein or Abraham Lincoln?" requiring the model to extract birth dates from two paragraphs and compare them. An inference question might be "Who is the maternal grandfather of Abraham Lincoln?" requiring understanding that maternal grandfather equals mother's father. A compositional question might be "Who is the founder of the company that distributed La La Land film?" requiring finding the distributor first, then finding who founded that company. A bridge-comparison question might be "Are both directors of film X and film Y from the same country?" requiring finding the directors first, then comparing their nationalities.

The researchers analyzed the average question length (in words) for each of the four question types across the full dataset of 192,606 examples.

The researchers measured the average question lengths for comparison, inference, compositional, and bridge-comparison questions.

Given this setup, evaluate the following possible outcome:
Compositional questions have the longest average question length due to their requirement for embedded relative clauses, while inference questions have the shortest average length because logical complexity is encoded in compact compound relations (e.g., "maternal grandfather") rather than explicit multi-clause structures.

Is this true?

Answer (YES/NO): NO